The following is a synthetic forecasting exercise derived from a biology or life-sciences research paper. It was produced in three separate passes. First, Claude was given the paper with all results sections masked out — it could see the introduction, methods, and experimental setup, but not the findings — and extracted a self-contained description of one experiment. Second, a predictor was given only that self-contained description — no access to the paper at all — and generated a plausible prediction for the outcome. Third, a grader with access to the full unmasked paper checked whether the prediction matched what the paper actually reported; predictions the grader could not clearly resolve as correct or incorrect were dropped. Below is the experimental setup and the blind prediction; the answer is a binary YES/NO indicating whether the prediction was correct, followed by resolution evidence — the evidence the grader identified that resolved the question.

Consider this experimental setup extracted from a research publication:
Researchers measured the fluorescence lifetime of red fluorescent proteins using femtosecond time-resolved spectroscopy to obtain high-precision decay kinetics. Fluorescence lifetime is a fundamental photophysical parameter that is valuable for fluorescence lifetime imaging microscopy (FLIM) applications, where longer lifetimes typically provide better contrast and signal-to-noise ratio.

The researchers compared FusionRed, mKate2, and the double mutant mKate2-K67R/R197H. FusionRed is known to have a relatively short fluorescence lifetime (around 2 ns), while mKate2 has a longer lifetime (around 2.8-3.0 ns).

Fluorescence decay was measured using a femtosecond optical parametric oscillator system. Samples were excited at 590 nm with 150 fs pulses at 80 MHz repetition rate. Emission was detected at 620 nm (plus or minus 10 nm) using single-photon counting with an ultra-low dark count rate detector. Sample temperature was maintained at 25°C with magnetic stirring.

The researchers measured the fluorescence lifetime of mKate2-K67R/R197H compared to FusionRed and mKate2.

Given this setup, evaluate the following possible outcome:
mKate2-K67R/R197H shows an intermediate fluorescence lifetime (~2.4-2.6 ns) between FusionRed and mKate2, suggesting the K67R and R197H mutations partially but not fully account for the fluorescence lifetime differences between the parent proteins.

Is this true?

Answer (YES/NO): NO